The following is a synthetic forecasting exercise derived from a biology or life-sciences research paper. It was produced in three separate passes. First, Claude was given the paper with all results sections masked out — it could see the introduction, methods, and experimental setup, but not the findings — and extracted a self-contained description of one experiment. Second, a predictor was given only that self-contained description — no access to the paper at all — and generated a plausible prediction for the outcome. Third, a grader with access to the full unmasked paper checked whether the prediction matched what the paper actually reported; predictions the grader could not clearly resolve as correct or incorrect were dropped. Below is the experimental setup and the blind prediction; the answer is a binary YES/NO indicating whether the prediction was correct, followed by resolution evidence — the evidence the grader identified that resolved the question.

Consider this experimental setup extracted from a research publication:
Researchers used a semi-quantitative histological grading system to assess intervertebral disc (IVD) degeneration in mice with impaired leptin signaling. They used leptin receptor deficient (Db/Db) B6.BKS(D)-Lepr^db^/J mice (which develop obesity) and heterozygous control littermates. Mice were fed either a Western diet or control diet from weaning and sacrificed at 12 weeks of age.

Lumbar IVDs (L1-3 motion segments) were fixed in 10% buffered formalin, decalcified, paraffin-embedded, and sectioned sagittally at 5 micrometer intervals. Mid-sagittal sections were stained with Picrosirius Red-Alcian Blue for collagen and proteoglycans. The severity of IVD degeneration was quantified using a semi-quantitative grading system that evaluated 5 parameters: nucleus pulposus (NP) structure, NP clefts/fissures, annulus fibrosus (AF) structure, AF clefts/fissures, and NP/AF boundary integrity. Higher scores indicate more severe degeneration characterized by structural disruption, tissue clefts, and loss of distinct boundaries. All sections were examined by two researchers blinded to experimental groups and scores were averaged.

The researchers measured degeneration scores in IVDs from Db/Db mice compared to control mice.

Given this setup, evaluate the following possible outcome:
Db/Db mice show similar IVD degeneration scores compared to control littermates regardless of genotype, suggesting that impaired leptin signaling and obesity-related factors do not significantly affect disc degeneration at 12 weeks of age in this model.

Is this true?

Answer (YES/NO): YES